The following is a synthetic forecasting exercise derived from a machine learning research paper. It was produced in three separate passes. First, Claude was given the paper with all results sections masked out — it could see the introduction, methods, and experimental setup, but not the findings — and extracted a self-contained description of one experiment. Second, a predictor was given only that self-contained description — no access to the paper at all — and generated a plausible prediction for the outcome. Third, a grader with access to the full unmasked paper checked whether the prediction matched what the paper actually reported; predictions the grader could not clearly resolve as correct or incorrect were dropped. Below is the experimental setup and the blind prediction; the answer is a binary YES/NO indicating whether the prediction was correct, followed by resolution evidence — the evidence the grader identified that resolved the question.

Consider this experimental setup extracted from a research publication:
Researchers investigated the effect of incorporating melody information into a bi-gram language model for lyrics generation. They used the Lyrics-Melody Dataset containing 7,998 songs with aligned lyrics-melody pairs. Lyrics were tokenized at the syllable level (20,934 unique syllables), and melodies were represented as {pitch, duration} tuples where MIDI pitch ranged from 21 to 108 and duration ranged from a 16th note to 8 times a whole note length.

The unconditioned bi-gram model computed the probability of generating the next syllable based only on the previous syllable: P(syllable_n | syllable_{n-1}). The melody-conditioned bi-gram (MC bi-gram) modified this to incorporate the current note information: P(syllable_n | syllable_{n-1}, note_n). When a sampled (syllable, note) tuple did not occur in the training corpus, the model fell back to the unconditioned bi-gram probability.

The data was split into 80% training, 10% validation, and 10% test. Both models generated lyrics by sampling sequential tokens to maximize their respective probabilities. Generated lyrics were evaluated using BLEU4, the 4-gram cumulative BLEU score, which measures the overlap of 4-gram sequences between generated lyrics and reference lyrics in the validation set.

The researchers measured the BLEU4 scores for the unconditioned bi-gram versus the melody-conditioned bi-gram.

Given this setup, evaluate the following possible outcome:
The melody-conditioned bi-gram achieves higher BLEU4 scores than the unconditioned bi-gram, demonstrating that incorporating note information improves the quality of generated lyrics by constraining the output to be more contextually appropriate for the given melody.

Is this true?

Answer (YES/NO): NO